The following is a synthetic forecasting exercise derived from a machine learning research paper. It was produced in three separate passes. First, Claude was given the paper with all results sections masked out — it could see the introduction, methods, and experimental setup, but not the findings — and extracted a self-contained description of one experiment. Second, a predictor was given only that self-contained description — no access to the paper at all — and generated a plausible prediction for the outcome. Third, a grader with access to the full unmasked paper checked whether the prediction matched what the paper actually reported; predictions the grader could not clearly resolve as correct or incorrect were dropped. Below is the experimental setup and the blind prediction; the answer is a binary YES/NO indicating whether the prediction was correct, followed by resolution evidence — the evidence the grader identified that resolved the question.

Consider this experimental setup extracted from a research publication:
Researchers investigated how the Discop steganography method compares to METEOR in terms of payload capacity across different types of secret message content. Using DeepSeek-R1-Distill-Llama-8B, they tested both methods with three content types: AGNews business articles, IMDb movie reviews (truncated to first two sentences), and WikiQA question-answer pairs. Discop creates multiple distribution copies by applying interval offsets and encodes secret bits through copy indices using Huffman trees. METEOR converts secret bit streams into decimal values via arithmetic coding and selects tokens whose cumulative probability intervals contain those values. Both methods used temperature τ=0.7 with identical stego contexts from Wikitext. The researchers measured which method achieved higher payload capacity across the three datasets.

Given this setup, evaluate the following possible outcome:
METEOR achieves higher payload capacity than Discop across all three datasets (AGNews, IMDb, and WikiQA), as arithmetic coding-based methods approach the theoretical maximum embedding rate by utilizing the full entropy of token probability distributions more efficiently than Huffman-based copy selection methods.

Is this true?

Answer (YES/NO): NO